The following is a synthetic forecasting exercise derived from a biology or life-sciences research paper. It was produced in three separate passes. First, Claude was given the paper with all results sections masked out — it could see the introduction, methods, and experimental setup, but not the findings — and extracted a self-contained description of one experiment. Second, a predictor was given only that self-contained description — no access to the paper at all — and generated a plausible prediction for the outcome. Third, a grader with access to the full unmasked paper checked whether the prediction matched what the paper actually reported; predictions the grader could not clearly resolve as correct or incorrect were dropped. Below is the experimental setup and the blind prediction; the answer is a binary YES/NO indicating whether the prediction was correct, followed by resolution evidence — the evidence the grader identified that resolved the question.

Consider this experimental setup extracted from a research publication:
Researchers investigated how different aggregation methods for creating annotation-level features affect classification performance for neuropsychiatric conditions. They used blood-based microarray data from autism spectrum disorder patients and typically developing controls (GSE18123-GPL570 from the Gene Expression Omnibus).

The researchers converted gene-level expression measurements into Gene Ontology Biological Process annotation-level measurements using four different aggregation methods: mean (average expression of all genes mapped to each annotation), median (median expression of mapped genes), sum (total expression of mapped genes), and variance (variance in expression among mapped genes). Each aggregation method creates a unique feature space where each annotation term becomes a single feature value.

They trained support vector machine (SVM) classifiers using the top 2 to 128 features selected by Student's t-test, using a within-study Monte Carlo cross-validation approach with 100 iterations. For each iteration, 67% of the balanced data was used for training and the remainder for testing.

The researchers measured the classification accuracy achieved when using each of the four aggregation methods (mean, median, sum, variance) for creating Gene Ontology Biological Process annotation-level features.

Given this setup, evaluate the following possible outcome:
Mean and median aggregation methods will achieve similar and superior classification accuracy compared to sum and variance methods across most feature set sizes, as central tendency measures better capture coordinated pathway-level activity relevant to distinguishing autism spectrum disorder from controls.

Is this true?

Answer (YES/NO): NO